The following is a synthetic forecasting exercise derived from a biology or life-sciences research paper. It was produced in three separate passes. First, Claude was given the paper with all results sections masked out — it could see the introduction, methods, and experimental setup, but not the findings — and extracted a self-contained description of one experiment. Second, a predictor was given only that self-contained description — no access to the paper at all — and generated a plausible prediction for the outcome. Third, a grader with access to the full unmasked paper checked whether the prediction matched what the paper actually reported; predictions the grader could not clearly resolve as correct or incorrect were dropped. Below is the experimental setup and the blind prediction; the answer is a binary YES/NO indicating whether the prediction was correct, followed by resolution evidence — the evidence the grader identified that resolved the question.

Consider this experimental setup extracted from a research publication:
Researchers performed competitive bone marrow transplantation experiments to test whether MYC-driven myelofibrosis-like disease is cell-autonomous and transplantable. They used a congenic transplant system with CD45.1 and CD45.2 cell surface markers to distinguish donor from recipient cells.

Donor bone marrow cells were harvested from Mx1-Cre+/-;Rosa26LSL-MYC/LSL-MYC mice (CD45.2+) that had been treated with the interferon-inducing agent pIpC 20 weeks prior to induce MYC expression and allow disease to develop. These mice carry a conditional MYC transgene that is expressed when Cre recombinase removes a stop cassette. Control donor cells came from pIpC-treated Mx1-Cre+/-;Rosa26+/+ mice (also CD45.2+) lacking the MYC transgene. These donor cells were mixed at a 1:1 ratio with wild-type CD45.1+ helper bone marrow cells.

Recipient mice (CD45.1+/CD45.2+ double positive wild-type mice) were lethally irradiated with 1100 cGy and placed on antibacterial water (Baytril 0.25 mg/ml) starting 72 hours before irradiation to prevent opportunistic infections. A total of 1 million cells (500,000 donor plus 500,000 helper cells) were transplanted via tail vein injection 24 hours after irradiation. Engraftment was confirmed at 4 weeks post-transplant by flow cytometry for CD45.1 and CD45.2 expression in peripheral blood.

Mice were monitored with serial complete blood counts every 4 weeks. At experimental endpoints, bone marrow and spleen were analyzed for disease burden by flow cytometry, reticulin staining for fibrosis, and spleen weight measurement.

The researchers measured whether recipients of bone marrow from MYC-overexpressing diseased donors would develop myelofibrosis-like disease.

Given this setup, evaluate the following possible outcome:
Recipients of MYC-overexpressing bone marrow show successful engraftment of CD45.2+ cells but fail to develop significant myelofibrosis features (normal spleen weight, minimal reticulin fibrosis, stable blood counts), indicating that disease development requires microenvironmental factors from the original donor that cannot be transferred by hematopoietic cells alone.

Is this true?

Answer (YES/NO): NO